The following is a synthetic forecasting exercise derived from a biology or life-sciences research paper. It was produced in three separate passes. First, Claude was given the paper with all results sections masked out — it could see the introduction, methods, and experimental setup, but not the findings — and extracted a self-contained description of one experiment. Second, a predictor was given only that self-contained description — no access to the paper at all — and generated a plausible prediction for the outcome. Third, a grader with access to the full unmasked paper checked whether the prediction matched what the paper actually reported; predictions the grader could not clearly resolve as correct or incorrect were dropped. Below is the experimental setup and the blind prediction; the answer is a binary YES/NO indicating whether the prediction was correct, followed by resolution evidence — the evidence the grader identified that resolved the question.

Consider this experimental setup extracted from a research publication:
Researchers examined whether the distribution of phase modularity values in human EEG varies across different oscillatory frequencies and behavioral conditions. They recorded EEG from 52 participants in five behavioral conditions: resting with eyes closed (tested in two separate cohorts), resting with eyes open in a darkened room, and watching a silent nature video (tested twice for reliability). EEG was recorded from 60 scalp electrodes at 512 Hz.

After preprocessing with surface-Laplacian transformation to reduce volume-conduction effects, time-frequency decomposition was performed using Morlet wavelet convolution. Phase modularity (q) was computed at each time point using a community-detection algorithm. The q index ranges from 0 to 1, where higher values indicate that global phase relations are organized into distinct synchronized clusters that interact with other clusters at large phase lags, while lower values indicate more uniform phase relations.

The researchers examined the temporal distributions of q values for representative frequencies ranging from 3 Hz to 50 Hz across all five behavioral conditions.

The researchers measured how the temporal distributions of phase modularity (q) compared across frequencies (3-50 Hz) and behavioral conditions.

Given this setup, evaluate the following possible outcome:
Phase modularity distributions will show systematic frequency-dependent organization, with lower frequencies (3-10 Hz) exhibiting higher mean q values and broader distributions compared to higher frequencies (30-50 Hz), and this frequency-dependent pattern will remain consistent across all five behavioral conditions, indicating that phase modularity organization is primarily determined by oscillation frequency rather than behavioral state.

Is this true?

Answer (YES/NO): NO